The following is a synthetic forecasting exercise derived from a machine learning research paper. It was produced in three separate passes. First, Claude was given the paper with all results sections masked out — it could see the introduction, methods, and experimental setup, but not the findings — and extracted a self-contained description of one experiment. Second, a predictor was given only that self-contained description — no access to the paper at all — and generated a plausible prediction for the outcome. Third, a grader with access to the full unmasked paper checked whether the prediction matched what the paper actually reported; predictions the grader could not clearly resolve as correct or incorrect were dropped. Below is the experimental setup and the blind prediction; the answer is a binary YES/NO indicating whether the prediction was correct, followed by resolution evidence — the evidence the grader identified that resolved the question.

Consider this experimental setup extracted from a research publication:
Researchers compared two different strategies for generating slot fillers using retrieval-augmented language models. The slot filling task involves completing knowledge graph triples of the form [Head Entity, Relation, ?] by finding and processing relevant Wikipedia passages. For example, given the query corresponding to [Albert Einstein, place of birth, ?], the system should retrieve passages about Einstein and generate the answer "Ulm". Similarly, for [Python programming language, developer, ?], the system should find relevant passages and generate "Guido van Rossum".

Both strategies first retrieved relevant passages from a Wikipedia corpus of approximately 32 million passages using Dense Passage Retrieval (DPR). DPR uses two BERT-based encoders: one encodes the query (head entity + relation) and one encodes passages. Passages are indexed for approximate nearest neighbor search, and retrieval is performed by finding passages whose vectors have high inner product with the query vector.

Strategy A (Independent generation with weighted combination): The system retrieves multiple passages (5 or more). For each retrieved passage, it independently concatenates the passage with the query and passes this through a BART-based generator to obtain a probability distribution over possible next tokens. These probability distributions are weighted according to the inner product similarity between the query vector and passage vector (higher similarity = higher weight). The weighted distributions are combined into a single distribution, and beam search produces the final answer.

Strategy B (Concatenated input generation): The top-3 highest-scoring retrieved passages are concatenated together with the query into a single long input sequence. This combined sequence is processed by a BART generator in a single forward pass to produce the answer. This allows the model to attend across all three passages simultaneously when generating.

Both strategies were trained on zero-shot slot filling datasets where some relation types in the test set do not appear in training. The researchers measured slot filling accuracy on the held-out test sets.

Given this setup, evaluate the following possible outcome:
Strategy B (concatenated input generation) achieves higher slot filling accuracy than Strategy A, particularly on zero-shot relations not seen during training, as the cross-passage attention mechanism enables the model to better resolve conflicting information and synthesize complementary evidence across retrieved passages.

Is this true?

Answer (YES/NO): NO